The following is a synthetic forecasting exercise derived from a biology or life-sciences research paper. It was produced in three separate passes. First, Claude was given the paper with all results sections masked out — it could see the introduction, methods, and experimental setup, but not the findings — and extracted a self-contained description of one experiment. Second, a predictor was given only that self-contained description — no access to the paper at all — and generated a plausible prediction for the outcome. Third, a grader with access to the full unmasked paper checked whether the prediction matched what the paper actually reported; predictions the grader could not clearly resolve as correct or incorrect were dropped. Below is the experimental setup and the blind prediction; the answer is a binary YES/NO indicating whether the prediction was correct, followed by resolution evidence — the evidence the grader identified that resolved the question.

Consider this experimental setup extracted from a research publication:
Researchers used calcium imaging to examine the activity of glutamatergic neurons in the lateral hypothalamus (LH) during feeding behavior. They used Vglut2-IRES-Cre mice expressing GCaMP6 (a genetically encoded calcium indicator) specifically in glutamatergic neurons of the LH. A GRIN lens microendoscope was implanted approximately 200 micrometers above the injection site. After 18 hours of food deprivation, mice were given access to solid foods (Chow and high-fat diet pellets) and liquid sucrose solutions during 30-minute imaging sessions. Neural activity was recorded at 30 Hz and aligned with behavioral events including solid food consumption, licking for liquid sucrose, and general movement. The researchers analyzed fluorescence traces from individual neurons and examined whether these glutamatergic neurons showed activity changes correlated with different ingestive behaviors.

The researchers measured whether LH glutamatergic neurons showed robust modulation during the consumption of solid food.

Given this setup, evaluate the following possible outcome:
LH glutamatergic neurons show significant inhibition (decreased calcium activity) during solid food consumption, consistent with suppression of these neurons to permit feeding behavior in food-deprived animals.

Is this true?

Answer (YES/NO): NO